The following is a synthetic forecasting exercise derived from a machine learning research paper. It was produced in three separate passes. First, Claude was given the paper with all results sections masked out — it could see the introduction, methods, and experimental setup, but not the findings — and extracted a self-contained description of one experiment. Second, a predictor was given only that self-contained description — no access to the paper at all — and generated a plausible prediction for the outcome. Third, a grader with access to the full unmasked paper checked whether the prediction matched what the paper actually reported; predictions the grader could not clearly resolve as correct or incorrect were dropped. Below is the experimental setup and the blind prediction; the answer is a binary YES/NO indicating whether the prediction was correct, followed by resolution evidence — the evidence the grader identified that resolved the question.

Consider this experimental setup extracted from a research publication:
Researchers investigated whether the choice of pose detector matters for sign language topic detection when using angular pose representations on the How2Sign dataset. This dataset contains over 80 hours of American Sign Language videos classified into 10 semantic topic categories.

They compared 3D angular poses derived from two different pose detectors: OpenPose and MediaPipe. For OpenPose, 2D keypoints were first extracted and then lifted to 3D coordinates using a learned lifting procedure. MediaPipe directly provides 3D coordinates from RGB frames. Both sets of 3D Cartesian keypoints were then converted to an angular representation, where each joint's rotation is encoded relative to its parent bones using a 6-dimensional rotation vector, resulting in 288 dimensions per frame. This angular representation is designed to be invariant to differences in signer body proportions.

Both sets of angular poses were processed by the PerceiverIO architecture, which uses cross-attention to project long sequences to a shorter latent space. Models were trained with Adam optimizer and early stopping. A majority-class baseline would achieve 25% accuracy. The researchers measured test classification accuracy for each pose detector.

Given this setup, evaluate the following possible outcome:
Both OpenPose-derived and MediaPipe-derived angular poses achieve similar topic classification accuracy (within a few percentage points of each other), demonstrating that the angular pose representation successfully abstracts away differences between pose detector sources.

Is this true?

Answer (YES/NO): YES